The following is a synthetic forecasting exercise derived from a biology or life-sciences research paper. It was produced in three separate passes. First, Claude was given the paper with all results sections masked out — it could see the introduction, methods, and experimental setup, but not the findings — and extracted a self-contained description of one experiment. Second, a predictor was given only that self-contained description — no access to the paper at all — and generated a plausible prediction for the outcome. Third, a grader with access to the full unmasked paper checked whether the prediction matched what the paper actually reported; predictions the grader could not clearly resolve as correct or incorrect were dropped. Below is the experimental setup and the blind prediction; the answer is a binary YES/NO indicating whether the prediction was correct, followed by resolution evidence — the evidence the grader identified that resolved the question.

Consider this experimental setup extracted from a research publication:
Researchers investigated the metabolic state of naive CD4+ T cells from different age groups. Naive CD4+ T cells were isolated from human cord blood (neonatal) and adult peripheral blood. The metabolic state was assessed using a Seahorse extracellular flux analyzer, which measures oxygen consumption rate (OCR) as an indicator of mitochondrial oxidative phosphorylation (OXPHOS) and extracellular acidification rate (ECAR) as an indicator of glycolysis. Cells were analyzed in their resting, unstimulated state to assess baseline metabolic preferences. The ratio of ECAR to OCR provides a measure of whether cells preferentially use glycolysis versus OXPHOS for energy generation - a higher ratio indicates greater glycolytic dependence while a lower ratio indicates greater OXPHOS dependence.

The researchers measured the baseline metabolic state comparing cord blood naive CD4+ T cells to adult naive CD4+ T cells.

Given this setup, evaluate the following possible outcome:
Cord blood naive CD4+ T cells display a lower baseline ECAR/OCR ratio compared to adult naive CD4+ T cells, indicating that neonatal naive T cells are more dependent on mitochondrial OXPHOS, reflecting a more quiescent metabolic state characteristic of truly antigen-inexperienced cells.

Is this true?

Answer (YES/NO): NO